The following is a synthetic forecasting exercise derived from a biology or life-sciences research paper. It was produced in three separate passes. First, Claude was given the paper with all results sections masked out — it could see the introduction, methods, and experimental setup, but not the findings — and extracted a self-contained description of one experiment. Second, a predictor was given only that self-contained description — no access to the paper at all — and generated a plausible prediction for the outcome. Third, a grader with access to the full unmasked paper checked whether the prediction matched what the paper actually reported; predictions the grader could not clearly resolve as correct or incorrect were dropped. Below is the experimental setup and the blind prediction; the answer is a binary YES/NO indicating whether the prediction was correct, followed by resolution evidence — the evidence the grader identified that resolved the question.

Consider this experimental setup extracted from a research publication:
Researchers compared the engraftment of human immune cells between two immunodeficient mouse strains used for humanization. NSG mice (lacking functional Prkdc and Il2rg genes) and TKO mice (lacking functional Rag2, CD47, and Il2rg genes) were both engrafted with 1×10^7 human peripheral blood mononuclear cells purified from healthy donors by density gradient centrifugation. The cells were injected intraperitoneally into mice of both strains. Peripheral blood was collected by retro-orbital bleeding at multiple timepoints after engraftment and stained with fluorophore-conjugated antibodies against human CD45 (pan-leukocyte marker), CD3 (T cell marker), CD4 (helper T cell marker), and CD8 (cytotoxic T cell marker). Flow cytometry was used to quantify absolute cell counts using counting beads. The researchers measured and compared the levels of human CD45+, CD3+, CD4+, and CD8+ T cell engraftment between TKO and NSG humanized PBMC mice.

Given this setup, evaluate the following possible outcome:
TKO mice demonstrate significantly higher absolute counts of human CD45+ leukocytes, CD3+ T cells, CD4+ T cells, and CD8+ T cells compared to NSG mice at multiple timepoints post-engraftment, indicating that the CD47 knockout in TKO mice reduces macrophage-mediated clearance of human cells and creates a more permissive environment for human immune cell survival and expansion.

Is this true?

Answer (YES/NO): NO